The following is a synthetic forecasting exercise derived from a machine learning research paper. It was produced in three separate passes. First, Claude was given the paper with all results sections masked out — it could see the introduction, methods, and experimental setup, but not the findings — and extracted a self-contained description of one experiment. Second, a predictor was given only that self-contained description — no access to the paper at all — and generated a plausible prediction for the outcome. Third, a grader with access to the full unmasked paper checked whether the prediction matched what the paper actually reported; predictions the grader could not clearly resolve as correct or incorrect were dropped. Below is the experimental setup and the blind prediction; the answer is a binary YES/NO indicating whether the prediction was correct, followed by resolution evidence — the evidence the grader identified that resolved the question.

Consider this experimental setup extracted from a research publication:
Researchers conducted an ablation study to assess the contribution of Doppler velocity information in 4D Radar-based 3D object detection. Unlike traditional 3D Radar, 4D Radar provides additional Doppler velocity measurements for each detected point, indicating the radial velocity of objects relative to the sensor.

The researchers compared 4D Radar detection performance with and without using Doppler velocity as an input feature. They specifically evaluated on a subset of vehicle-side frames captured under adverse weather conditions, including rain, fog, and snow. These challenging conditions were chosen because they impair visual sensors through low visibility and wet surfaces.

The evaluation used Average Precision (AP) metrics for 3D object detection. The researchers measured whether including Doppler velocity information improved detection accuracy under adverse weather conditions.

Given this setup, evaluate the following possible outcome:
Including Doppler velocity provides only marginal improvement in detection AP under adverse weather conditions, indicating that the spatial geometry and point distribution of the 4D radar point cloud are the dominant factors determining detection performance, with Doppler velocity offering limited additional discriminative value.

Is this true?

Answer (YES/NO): NO